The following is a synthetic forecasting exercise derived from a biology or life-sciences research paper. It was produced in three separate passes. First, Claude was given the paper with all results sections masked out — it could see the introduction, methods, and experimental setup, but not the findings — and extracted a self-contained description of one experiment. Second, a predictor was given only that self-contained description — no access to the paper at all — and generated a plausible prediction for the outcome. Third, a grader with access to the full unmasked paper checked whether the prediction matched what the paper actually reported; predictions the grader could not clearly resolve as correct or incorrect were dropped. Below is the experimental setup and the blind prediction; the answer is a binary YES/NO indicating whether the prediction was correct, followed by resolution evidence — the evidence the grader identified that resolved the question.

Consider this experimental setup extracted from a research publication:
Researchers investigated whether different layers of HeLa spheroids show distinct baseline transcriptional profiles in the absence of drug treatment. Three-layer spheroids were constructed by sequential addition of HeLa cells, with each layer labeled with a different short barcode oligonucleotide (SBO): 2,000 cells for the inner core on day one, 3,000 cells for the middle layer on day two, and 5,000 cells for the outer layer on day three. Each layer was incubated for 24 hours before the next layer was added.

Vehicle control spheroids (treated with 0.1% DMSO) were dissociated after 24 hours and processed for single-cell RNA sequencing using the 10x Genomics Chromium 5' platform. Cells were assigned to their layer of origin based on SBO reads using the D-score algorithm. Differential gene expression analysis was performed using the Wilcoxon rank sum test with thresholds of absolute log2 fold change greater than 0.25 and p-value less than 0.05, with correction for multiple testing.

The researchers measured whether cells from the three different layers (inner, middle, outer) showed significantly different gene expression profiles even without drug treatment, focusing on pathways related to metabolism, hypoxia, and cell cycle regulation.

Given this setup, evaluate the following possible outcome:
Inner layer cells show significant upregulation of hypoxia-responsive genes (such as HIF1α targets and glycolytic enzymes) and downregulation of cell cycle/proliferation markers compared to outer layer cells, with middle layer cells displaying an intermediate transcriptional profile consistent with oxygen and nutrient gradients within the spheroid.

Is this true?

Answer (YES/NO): NO